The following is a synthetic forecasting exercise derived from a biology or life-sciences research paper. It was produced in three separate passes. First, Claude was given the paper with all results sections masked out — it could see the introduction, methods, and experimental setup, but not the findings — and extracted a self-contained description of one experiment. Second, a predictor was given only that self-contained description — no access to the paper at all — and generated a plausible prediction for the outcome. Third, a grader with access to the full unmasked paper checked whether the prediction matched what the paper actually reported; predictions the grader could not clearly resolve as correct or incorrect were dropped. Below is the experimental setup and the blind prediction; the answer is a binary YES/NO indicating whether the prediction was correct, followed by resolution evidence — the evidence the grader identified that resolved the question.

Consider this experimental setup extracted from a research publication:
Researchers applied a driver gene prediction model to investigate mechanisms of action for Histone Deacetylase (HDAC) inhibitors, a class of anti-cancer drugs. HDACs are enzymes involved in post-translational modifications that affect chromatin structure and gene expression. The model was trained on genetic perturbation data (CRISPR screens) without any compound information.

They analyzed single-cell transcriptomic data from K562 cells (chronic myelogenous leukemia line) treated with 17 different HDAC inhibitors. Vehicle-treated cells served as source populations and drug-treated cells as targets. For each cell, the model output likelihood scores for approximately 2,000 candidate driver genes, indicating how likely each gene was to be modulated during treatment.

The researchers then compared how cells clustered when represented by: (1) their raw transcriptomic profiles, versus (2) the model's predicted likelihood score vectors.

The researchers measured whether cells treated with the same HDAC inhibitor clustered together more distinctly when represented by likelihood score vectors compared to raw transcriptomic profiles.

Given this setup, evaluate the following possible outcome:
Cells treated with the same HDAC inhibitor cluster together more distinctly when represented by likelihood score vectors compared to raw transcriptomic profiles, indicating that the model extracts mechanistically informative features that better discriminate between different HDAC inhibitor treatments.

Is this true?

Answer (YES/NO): YES